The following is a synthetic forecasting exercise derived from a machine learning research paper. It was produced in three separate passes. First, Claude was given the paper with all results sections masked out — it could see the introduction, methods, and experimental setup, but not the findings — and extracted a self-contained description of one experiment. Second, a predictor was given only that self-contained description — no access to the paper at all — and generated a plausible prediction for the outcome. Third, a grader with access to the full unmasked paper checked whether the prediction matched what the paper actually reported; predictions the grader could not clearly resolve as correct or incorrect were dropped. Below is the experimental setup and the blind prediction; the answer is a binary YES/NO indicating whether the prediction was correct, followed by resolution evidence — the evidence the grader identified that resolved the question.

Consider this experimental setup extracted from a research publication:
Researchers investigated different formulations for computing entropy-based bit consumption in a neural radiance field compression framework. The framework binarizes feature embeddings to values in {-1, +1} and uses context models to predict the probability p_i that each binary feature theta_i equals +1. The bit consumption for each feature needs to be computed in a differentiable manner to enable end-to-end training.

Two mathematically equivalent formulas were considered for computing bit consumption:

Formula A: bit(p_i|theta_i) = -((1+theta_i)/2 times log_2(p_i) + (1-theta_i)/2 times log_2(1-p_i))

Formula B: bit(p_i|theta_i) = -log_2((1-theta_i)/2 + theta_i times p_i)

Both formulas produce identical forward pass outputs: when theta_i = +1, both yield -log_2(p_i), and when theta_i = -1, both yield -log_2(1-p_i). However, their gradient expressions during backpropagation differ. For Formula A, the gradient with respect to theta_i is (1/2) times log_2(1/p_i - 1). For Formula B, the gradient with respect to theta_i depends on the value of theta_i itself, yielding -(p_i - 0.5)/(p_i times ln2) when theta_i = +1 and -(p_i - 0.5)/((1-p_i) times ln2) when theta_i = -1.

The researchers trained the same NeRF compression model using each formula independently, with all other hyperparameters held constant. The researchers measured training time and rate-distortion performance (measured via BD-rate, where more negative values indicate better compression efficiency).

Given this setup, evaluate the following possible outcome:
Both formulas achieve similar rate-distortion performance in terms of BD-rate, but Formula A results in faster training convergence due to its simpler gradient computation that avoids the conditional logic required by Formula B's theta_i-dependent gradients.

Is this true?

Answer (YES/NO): NO